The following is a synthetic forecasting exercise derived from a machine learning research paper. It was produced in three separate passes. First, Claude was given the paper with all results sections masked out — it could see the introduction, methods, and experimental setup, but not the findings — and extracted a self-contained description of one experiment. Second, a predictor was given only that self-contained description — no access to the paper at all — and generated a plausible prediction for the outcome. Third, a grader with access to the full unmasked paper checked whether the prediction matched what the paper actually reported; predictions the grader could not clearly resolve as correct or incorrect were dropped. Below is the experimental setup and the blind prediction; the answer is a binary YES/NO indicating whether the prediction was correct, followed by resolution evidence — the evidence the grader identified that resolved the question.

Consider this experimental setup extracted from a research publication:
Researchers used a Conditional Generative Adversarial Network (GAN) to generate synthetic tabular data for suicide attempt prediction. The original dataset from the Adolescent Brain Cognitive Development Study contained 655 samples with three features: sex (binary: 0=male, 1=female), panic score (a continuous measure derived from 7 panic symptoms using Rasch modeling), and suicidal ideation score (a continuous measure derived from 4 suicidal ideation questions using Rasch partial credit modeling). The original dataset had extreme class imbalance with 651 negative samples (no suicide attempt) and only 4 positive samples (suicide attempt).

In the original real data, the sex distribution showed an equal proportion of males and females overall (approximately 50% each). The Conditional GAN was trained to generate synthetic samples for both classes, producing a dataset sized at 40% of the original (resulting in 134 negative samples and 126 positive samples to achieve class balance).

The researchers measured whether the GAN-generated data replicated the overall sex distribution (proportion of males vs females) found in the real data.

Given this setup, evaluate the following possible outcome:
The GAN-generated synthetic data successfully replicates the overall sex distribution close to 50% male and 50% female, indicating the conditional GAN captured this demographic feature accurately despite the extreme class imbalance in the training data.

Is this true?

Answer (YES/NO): NO